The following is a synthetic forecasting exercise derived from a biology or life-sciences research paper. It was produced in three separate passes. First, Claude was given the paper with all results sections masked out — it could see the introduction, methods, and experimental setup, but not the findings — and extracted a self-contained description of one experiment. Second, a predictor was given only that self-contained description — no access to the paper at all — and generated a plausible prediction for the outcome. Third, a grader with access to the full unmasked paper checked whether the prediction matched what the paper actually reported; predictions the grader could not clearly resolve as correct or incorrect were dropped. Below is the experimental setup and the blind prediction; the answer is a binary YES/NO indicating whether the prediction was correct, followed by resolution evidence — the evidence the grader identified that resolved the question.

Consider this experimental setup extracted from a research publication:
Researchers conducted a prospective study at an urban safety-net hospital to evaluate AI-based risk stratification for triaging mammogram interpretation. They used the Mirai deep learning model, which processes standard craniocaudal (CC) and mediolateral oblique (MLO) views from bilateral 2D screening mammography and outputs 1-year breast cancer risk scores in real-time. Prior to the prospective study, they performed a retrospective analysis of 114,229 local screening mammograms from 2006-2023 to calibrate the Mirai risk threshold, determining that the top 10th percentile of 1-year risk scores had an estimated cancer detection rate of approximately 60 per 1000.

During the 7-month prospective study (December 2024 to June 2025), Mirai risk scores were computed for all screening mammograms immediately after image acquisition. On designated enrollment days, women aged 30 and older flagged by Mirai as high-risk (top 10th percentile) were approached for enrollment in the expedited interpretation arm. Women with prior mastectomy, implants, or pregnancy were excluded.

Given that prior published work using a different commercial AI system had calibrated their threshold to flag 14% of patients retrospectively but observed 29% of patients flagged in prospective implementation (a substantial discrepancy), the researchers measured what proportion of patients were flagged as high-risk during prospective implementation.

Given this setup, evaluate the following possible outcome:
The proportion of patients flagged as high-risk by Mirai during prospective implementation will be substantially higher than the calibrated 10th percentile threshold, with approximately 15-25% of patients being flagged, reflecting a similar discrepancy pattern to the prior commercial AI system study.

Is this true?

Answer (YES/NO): NO